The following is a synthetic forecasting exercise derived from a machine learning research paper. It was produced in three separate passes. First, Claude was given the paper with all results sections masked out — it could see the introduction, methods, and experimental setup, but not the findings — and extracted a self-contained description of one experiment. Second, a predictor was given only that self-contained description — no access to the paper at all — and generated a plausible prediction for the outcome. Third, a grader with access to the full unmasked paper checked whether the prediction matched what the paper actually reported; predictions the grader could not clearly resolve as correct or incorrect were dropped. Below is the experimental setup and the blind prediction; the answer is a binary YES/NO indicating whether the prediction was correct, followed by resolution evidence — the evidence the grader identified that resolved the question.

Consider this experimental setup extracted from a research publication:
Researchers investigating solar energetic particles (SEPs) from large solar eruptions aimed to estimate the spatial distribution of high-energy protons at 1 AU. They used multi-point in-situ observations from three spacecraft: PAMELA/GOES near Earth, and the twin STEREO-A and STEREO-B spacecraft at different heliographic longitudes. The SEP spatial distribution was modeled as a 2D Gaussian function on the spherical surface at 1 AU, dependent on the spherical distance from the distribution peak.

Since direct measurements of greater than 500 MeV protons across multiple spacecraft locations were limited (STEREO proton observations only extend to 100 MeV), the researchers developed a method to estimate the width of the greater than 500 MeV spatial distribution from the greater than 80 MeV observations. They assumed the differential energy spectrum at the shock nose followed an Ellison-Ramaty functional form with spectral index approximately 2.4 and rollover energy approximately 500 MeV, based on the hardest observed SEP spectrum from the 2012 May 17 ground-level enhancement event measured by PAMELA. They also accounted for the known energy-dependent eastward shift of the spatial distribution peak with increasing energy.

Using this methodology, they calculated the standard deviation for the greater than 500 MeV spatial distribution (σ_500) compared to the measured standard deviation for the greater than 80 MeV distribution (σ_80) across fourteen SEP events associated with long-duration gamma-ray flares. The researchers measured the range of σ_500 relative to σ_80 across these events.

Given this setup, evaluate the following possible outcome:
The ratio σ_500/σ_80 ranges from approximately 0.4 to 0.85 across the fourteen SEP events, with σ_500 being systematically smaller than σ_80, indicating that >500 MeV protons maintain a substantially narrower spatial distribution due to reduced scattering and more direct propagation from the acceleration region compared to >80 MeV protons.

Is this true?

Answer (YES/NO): NO